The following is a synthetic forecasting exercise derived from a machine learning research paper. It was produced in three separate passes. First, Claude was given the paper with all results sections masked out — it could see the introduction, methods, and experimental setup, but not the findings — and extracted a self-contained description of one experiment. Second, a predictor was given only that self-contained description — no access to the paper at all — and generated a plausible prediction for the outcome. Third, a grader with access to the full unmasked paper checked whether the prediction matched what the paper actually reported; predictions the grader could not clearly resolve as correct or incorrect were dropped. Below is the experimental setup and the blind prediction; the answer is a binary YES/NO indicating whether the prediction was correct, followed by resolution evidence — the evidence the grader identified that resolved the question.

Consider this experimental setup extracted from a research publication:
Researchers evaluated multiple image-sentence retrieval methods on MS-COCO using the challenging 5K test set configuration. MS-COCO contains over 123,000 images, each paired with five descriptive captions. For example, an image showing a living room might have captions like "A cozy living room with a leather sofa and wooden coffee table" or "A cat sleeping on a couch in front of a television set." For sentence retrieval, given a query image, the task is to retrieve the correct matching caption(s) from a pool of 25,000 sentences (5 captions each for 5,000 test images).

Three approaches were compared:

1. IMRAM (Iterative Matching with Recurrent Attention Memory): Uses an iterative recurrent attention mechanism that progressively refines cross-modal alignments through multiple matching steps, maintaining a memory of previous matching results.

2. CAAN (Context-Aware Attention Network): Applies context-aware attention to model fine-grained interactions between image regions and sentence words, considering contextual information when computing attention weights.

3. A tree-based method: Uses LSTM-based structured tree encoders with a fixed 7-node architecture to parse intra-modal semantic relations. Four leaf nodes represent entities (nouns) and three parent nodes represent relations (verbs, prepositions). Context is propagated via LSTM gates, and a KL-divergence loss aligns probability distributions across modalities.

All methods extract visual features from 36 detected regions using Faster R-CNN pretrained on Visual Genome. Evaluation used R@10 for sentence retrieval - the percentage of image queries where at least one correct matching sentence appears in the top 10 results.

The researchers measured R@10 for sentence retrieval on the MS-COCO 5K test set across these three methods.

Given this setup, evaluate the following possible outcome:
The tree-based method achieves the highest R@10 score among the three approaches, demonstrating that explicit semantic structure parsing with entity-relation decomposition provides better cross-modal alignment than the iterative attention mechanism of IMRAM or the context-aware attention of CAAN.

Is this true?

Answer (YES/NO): NO